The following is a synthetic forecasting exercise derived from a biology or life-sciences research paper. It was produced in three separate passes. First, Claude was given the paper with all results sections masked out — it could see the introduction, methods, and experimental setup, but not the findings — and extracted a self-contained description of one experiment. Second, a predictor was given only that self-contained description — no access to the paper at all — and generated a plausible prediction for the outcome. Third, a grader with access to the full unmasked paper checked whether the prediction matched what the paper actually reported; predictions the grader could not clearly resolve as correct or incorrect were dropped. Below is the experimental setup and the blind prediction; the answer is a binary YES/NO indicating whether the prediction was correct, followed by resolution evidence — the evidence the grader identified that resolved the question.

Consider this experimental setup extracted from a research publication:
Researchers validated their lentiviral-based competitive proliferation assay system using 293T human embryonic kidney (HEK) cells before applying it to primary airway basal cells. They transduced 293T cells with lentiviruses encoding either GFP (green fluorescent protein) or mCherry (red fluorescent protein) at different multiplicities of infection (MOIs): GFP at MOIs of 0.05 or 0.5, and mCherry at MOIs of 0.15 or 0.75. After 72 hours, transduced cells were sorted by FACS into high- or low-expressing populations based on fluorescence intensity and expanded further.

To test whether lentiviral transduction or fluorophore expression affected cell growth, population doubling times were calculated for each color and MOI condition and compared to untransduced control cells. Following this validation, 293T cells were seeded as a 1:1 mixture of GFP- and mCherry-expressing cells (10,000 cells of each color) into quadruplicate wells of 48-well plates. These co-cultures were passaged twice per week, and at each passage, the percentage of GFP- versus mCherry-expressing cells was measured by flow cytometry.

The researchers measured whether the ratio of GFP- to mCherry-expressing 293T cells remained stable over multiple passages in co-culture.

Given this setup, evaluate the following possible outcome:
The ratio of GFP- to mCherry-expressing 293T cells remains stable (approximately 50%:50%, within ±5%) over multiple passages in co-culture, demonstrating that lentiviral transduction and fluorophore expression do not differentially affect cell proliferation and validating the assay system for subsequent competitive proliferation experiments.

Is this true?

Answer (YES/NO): YES